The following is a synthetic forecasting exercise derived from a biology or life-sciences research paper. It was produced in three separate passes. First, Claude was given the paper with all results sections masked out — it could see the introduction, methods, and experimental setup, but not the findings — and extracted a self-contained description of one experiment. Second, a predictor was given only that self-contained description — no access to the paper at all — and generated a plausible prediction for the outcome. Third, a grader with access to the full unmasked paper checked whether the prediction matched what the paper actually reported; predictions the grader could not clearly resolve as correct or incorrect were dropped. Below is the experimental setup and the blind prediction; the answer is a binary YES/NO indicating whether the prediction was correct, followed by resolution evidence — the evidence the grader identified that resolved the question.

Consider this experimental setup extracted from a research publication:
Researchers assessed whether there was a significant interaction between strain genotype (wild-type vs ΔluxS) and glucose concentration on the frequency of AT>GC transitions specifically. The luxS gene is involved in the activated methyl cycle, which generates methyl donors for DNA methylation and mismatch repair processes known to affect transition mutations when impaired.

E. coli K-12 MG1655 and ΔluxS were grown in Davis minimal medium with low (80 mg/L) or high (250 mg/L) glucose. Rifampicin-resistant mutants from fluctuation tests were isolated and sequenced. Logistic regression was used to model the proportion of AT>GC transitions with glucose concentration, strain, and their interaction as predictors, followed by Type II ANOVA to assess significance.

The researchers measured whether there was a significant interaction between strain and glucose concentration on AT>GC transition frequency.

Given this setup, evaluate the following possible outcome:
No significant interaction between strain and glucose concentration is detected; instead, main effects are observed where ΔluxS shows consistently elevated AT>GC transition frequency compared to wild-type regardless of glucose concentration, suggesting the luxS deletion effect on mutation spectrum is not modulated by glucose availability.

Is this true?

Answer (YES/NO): NO